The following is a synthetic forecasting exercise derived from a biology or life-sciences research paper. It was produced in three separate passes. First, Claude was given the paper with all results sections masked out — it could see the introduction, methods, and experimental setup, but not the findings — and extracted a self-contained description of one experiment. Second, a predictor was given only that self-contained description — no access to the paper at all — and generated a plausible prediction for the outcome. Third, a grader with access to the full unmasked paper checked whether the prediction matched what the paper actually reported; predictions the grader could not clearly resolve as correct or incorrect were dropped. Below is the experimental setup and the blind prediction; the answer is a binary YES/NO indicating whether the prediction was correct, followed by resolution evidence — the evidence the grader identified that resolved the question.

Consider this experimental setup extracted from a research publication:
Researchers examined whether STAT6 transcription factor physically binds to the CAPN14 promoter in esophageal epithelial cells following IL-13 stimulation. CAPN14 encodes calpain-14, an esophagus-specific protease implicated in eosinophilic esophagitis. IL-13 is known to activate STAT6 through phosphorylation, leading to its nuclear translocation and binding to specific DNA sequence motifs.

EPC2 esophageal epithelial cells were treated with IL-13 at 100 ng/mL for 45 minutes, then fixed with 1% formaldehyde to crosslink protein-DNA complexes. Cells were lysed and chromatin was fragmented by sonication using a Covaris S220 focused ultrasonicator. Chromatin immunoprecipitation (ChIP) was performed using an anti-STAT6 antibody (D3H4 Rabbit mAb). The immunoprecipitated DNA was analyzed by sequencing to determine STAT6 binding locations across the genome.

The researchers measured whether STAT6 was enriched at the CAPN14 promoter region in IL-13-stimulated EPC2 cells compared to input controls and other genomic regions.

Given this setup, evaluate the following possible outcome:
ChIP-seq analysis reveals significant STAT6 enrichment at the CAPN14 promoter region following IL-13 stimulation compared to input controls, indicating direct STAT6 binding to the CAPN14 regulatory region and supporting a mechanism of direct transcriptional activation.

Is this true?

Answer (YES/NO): YES